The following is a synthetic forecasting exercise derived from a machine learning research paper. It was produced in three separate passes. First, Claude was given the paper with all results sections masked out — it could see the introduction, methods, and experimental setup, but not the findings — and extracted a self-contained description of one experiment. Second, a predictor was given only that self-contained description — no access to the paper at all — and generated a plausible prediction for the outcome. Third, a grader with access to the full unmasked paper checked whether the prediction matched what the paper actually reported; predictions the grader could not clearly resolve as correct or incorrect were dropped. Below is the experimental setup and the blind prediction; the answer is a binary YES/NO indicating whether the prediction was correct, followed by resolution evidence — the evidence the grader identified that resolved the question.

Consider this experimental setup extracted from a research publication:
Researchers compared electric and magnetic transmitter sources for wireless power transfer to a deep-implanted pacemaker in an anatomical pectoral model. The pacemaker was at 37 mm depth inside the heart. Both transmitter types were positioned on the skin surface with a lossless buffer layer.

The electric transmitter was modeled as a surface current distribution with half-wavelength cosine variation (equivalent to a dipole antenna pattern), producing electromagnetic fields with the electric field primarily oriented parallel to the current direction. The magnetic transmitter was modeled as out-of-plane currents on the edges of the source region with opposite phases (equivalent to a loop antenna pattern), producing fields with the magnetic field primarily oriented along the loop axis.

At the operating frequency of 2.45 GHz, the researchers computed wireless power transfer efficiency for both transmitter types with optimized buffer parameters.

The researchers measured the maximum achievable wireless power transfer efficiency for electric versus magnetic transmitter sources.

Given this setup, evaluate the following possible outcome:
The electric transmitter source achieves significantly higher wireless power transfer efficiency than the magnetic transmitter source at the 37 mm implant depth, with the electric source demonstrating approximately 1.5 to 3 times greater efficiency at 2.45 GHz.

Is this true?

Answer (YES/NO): NO